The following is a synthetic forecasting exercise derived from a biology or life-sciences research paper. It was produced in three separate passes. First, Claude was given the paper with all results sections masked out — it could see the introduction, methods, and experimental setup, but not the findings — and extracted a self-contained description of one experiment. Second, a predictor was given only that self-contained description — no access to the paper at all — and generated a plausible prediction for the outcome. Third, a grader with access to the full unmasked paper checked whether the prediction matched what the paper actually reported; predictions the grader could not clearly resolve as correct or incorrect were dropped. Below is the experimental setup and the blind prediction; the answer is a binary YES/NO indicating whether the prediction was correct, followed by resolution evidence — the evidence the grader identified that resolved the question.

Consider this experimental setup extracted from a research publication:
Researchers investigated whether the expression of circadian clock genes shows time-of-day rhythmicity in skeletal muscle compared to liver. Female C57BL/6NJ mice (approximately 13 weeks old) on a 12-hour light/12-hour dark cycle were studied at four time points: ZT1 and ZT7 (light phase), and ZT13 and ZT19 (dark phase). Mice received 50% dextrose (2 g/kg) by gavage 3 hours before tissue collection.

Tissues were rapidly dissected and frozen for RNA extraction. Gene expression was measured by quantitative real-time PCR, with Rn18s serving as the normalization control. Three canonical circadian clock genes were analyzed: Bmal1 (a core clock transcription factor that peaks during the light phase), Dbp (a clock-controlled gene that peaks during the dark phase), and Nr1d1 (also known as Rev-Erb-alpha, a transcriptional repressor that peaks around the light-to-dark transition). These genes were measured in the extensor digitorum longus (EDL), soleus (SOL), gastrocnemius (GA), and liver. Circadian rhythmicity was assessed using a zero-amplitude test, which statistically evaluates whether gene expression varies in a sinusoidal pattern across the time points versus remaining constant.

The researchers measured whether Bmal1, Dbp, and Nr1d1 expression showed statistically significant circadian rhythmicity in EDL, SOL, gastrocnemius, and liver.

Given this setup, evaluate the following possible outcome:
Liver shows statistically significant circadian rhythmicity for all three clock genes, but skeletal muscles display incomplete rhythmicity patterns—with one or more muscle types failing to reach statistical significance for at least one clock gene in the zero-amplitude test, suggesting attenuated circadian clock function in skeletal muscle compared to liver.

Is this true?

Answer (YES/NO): NO